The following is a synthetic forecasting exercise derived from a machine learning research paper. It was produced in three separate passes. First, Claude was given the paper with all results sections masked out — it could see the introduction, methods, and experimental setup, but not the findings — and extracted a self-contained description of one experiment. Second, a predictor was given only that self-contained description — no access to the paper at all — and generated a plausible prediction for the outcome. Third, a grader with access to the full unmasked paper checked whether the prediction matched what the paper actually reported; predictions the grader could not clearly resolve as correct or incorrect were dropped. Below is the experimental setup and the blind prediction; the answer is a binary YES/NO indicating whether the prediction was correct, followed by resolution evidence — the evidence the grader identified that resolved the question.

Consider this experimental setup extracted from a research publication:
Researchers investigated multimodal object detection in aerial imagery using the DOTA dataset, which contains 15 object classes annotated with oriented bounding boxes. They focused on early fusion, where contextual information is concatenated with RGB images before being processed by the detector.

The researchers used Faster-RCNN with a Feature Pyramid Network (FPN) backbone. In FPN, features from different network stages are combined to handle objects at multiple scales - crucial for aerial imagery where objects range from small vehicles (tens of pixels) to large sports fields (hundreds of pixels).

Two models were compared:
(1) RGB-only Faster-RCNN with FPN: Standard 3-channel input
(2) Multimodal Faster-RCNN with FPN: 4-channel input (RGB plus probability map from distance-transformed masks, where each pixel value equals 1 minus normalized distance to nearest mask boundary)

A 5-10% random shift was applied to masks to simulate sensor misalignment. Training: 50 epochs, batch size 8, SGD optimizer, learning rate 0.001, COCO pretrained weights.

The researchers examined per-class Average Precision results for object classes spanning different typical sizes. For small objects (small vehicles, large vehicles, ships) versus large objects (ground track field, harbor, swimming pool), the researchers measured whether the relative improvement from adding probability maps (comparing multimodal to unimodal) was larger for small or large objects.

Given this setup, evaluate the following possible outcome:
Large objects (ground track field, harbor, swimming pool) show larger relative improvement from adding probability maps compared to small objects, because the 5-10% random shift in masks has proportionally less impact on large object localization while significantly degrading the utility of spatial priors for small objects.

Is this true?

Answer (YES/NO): YES